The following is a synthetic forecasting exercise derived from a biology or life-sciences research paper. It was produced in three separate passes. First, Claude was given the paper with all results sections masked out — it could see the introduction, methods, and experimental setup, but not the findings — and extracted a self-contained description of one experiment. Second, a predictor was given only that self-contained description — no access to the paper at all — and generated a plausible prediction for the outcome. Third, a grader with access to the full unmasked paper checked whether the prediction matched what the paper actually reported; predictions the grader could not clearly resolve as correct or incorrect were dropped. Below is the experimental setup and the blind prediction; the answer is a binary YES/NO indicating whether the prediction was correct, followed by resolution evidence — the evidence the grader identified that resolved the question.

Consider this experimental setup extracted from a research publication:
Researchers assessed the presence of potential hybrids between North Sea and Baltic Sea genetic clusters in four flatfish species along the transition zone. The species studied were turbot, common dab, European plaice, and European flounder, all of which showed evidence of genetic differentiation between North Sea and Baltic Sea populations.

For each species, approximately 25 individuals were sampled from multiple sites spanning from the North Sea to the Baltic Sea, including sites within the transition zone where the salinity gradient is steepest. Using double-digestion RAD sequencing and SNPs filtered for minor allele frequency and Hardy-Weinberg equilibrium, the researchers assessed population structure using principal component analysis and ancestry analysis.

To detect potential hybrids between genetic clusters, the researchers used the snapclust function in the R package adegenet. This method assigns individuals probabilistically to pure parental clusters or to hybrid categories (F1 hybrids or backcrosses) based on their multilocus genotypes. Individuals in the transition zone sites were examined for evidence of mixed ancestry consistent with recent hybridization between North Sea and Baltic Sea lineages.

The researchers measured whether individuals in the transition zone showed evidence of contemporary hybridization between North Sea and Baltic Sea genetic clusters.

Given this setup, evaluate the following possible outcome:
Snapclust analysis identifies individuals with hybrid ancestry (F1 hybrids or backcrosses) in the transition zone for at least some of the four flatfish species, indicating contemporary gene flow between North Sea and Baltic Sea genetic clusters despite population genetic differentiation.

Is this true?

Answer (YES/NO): YES